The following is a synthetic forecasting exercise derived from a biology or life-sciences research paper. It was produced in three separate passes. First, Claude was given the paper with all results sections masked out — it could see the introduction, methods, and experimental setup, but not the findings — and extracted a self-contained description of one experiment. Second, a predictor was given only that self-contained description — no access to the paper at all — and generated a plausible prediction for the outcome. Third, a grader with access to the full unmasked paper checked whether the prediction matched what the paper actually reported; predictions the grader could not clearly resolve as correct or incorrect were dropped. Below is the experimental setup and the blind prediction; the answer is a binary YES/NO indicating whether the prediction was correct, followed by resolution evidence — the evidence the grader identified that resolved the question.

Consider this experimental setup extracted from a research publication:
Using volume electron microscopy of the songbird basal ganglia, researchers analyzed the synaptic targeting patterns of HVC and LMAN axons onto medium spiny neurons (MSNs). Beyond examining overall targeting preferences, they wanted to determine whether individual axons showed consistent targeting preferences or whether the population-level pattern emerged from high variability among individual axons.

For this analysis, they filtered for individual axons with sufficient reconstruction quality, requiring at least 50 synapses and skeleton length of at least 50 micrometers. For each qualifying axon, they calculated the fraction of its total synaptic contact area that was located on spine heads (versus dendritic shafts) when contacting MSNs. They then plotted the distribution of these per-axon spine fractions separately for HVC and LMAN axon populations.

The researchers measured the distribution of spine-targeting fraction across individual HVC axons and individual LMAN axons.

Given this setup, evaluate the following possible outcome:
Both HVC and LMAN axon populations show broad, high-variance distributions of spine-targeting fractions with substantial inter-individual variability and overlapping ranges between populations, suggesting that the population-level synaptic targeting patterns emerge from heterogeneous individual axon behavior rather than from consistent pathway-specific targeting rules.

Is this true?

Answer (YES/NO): NO